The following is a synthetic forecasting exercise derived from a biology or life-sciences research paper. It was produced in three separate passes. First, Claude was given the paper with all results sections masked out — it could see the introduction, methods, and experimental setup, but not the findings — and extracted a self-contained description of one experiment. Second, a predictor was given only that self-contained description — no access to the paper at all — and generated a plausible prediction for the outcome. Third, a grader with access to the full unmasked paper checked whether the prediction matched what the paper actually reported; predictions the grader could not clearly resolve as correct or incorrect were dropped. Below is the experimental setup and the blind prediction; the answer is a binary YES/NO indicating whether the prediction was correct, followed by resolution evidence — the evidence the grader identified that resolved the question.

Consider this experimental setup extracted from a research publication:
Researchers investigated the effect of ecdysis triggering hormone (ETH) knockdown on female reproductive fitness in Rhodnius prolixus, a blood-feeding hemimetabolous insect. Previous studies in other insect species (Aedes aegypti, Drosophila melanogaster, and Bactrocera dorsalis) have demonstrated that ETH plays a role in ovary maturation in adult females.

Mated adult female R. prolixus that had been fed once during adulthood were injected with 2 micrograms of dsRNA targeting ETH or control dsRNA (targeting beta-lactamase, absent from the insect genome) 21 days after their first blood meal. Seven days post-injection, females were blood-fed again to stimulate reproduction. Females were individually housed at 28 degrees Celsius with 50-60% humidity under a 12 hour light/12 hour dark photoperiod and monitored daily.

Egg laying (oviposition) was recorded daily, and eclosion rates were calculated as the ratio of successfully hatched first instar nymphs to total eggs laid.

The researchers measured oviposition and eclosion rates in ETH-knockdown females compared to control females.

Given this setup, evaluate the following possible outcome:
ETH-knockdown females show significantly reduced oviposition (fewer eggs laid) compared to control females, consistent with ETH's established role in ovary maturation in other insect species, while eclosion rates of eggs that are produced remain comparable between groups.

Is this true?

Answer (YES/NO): NO